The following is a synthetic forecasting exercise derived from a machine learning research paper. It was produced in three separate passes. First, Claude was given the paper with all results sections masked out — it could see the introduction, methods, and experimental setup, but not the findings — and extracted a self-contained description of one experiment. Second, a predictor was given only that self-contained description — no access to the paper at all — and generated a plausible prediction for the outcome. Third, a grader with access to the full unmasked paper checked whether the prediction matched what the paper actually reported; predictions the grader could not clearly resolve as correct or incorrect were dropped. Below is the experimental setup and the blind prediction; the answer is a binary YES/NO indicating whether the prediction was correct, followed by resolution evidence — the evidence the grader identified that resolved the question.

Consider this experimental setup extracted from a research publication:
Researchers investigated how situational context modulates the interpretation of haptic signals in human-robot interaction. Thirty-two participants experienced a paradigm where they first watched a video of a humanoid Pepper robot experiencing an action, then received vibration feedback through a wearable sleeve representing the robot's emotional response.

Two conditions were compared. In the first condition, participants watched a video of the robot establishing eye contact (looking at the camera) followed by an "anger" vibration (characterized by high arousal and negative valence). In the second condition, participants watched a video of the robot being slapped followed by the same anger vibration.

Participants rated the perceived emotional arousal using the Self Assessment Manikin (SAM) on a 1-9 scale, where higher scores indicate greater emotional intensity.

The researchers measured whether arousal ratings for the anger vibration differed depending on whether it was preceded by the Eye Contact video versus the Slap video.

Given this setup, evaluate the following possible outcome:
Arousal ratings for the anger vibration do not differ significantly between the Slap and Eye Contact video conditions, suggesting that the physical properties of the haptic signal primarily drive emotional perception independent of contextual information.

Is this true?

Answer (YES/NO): NO